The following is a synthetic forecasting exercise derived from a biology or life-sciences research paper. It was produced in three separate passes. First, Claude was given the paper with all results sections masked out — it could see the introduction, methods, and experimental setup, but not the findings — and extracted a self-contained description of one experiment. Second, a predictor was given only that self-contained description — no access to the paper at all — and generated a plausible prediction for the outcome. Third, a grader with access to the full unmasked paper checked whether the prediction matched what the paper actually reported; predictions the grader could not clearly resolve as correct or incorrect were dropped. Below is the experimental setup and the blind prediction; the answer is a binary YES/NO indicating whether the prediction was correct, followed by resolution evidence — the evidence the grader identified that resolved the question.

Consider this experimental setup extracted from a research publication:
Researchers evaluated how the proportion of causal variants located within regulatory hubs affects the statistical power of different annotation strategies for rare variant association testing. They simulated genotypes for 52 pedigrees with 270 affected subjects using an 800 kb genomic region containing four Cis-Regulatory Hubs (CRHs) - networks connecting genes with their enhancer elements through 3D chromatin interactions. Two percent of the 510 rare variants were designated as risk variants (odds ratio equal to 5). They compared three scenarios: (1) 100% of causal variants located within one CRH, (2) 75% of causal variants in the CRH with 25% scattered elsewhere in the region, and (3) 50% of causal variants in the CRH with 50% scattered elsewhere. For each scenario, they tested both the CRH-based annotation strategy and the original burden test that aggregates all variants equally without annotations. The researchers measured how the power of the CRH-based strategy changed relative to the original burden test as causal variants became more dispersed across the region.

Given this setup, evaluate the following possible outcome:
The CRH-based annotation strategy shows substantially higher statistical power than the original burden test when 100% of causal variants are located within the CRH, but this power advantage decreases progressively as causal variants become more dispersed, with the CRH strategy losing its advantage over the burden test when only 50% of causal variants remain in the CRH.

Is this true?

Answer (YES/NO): YES